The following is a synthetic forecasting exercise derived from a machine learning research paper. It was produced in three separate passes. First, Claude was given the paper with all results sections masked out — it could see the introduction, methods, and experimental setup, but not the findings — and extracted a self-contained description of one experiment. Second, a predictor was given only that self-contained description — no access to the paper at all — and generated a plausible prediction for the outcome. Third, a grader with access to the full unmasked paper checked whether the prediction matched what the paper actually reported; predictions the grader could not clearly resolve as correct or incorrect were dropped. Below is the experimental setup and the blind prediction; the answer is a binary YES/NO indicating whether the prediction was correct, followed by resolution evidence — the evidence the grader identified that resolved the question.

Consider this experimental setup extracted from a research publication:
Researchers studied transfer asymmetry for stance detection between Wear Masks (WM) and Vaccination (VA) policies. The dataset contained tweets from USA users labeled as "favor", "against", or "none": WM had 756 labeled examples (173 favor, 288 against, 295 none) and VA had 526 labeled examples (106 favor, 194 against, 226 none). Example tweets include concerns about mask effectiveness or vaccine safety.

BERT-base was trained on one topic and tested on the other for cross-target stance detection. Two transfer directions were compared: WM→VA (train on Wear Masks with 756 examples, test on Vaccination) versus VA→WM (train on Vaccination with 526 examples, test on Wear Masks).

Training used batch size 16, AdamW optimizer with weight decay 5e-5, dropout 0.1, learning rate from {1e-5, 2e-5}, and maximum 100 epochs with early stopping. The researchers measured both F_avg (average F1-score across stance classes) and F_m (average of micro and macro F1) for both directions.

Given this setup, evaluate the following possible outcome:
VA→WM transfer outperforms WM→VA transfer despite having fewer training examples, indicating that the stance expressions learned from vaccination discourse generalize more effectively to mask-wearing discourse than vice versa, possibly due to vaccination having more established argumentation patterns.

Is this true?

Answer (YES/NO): NO